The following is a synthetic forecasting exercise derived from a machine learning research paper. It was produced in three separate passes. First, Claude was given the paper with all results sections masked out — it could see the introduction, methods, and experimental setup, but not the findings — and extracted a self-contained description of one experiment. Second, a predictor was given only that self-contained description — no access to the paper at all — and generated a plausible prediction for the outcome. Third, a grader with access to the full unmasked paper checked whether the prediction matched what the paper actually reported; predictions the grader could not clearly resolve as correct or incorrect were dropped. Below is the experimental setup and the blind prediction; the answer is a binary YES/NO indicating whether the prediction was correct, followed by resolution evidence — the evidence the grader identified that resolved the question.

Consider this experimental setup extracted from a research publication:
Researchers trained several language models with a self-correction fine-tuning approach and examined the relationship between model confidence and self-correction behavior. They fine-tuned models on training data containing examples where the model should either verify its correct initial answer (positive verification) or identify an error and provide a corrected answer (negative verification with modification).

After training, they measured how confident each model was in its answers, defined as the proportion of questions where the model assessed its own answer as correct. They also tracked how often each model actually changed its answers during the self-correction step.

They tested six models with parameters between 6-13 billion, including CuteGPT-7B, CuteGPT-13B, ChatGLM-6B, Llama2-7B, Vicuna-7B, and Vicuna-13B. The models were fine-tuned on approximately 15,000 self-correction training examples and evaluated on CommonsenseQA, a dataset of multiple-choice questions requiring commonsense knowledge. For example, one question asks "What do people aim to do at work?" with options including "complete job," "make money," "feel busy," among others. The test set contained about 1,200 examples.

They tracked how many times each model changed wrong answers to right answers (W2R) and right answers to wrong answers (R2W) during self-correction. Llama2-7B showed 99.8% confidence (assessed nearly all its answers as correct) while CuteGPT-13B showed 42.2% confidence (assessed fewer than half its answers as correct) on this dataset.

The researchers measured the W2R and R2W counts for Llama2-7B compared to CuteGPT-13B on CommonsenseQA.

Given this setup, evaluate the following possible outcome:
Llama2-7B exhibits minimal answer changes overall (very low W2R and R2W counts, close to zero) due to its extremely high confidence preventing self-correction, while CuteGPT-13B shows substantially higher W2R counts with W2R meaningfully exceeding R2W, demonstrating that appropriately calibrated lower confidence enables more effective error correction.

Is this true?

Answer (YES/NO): YES